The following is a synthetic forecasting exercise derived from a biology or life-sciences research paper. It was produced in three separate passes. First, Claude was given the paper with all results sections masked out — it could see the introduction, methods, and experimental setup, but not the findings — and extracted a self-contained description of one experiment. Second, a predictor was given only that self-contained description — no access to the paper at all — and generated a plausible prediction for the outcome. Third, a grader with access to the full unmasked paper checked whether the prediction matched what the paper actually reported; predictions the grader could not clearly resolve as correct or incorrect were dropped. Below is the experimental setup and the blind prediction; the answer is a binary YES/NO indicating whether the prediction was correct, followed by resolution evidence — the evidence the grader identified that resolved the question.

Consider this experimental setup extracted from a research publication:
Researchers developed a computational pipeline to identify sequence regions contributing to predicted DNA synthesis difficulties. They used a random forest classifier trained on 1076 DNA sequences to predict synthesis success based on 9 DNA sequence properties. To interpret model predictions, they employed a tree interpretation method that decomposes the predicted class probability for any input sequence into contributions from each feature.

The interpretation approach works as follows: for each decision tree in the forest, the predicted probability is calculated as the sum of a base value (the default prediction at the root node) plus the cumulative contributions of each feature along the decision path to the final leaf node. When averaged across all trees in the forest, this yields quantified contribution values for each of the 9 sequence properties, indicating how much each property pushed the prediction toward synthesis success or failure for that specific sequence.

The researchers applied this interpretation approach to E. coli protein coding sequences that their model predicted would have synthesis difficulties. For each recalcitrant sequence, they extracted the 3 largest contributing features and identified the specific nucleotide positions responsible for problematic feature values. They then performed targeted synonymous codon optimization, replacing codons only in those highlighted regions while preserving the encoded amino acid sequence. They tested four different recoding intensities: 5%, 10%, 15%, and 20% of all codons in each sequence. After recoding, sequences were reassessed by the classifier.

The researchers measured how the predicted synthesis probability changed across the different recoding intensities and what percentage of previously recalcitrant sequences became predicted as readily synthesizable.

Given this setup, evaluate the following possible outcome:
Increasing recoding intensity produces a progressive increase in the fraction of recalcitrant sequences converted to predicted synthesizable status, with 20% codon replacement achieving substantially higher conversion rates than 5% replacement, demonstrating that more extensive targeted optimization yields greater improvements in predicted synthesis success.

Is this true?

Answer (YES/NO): NO